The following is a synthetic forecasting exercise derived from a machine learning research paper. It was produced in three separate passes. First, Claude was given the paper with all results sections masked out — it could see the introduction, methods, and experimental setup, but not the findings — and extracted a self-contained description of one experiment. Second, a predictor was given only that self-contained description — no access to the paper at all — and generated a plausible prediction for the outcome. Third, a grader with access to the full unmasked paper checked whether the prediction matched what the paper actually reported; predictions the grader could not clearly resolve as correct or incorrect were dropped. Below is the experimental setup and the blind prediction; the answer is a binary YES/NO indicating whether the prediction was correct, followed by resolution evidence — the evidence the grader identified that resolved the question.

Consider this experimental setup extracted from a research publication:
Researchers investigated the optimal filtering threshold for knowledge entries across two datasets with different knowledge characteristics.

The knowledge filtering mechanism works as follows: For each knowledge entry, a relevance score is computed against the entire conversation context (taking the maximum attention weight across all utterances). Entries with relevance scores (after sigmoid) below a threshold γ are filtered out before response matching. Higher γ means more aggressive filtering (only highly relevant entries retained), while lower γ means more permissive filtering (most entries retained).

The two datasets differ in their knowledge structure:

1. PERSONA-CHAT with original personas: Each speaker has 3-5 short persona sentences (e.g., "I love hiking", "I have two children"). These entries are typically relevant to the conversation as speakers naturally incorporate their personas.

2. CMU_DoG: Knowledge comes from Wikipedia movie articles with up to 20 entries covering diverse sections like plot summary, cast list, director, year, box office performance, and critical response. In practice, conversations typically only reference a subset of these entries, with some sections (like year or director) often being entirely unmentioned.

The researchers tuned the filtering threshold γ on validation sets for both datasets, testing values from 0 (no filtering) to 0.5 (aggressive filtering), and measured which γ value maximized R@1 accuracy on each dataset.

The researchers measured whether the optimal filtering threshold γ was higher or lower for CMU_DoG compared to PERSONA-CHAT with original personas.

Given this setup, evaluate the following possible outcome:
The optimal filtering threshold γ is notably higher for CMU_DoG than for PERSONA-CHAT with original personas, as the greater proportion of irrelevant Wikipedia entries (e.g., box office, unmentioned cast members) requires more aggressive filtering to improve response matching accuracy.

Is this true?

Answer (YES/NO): NO